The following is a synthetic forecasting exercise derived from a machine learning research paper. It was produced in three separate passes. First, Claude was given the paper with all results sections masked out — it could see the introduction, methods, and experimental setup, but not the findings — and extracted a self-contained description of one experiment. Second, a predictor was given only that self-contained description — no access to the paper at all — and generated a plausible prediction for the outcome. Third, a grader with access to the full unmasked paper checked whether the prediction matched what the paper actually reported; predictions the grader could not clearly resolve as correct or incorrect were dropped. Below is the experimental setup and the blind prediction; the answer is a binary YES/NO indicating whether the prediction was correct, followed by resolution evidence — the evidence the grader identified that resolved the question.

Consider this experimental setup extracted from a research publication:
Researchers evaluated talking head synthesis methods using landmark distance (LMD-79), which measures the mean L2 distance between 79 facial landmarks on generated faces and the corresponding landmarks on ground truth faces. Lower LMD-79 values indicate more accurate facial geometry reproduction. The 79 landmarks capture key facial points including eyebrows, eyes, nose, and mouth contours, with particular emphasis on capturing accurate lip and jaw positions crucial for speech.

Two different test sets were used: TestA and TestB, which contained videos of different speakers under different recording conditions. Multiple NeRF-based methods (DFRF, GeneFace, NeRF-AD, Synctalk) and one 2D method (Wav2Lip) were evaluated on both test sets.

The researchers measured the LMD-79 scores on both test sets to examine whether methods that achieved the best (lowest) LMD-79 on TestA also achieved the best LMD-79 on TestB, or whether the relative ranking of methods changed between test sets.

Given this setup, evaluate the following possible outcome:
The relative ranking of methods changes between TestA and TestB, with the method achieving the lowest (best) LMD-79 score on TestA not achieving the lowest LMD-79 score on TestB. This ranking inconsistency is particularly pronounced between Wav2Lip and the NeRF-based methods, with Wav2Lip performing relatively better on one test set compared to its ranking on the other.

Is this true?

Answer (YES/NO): NO